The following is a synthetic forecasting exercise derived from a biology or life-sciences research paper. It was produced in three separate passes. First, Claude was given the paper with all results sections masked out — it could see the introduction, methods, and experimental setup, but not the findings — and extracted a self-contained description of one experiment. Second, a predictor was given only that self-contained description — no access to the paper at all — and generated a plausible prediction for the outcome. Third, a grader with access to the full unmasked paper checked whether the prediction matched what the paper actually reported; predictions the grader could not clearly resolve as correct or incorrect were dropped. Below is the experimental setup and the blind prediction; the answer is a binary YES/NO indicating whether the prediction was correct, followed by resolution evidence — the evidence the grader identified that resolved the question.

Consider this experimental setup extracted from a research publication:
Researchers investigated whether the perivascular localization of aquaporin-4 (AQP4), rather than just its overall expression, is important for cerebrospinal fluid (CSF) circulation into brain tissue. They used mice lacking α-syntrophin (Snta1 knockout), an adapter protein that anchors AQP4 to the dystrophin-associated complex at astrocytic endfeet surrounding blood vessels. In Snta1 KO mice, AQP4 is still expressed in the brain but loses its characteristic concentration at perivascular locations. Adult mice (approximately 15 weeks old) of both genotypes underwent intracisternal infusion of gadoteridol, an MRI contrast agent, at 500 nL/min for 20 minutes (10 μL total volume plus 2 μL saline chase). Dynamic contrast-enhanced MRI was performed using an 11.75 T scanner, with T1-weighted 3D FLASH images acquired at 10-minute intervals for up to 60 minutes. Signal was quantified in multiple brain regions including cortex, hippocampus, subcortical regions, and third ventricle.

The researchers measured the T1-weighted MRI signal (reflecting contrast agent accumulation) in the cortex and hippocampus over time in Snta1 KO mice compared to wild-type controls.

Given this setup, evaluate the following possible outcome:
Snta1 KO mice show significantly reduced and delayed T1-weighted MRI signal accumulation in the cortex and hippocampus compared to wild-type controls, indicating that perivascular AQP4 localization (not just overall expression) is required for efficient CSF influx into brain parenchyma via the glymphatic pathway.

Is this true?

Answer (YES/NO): YES